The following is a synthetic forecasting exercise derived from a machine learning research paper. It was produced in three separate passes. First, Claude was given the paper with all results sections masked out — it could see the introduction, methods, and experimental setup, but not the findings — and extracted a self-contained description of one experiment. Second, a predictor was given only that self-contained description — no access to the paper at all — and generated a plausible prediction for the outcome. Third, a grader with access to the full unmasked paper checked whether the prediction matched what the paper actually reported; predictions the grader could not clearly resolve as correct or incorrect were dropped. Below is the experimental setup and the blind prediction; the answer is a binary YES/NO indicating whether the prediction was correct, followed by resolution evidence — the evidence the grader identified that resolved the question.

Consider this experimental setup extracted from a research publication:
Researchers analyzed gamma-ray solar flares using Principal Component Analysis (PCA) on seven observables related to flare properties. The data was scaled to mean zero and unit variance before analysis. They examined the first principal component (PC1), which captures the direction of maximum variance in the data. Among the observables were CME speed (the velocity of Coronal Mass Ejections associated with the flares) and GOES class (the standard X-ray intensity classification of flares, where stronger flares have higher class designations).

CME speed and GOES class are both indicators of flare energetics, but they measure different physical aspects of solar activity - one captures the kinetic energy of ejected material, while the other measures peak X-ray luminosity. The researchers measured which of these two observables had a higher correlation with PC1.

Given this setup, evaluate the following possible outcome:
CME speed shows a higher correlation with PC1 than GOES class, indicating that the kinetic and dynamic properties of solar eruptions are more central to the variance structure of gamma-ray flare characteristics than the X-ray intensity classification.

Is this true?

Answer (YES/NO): YES